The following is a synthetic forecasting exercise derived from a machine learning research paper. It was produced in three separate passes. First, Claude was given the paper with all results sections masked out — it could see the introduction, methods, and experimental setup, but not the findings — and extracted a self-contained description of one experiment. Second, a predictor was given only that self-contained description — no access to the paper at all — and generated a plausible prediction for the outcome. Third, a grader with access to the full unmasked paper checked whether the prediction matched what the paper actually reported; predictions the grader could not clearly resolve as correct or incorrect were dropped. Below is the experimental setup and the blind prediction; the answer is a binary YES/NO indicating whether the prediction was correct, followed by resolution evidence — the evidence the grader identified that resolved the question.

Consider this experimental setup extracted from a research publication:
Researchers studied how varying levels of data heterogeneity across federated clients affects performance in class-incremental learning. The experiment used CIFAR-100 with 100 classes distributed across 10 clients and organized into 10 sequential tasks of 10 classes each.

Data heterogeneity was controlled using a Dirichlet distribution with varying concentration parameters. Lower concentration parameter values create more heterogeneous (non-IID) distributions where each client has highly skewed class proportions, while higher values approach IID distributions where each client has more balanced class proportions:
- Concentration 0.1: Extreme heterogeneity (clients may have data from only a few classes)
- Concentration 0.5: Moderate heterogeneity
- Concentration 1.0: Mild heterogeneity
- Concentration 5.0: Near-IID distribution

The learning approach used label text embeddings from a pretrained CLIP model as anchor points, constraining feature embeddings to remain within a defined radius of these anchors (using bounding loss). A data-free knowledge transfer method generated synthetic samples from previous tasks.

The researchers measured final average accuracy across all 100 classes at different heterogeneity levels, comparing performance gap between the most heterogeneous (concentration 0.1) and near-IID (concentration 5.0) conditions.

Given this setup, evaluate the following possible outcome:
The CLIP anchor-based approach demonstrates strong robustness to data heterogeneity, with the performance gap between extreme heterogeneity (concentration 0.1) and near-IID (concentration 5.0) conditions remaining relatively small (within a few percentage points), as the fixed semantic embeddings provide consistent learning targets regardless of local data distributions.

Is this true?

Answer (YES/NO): NO